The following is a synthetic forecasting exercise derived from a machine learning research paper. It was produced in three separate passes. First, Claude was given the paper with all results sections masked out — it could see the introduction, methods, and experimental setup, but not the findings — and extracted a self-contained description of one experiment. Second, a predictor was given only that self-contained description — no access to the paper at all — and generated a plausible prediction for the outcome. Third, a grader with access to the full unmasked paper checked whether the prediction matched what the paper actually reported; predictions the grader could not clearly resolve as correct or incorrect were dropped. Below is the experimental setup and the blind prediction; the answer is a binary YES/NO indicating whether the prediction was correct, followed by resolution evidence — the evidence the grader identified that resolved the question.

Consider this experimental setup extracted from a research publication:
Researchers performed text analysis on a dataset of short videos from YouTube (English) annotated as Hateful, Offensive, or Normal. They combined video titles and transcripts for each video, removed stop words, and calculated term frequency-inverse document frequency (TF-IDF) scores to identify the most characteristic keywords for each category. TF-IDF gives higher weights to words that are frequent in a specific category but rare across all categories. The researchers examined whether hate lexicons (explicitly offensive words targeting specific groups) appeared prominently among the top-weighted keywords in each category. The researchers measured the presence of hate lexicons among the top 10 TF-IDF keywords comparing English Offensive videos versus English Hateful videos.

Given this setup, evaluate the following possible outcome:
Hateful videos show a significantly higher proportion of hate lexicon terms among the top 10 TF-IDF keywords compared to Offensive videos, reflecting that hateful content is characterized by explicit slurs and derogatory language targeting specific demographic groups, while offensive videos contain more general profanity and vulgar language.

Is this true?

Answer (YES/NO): NO